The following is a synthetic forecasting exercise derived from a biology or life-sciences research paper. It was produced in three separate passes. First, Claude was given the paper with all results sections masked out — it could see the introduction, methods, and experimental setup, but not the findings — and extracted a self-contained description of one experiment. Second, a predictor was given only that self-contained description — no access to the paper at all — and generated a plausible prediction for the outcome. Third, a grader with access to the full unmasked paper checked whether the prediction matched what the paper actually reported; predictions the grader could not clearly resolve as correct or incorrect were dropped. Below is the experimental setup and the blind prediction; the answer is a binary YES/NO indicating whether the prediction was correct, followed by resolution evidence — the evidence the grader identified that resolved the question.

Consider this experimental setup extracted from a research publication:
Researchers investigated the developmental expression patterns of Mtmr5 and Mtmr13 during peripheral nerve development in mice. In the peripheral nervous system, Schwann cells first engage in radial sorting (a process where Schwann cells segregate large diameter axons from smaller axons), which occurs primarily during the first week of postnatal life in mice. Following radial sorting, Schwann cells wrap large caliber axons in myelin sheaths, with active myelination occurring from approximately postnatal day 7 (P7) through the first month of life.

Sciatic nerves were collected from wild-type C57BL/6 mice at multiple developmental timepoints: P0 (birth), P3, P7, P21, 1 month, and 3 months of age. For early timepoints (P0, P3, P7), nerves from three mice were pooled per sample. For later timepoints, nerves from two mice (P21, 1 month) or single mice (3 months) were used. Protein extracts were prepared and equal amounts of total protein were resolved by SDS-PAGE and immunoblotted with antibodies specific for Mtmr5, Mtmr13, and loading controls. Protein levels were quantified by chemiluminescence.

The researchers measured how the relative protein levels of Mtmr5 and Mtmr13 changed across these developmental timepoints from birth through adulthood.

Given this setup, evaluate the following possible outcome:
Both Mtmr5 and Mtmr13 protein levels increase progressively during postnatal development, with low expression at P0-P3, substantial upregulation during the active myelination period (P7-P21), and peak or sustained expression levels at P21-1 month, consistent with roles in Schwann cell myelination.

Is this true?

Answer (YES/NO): NO